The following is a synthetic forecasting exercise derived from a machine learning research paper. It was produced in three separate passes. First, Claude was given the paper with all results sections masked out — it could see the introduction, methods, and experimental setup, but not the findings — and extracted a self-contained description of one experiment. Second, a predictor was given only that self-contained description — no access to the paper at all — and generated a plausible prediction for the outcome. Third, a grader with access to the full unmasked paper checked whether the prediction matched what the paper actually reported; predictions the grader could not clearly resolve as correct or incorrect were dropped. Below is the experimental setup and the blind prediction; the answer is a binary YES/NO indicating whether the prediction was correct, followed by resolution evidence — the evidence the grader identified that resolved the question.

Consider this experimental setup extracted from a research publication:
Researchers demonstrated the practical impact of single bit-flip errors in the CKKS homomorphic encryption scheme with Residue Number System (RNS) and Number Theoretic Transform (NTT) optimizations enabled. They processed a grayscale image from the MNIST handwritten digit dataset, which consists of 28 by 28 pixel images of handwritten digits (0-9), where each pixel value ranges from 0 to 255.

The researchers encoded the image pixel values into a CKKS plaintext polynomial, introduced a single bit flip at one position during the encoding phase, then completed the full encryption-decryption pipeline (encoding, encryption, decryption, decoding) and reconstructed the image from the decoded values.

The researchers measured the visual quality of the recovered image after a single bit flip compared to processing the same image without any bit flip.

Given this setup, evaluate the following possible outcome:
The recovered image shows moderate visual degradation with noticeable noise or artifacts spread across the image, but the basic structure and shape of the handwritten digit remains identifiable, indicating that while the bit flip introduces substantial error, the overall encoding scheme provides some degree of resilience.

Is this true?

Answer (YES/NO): NO